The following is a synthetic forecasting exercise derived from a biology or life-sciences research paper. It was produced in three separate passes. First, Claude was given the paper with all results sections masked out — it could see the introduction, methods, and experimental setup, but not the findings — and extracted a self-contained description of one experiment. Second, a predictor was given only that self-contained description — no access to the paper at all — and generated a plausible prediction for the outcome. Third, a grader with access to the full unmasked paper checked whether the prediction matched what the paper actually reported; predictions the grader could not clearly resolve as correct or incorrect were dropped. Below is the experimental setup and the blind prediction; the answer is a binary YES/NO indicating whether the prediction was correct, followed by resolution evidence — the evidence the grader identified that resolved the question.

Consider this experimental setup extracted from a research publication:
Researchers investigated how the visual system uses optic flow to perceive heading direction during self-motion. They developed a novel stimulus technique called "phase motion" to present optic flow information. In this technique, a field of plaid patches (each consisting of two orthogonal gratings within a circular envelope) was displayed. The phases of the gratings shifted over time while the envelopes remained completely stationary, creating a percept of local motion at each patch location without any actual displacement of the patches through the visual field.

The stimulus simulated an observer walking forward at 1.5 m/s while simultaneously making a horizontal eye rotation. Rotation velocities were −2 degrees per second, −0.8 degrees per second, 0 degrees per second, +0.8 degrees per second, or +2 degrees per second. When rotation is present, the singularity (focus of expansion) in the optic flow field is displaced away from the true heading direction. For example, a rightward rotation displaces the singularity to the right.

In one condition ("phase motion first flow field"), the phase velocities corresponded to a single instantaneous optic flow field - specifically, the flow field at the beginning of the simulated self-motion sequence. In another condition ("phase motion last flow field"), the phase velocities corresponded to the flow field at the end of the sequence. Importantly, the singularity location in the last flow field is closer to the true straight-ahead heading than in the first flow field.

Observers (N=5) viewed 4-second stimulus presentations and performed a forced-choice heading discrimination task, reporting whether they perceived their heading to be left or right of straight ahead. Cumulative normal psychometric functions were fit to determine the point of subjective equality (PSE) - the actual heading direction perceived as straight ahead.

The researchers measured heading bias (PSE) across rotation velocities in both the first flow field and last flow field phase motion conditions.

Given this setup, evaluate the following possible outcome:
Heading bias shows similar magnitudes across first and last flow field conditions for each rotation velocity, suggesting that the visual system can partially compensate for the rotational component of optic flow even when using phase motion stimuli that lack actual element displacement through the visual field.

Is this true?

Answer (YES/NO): YES